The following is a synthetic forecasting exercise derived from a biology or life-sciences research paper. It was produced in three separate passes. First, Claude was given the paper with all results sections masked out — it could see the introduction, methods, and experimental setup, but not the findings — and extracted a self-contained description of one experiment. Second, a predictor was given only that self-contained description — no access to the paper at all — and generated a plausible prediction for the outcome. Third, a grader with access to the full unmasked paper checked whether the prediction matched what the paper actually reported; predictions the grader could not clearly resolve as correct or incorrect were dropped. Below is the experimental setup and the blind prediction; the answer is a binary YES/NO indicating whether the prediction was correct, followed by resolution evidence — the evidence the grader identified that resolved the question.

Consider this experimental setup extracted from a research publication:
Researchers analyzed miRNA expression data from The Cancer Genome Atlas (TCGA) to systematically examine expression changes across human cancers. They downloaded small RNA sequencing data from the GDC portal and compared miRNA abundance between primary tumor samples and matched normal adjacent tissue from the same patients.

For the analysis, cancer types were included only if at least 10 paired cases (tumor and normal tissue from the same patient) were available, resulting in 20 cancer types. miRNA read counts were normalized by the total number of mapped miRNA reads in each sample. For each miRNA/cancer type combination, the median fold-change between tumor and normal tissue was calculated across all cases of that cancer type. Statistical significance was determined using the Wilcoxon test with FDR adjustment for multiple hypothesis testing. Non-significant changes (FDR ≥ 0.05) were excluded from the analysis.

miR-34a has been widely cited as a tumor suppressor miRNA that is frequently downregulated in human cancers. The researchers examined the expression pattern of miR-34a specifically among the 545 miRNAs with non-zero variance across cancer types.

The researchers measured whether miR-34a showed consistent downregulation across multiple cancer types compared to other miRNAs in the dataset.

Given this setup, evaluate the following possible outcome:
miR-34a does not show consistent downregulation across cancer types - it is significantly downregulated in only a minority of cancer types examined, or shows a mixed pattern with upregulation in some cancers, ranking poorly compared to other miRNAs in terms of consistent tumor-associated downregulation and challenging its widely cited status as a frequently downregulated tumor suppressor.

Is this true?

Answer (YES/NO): YES